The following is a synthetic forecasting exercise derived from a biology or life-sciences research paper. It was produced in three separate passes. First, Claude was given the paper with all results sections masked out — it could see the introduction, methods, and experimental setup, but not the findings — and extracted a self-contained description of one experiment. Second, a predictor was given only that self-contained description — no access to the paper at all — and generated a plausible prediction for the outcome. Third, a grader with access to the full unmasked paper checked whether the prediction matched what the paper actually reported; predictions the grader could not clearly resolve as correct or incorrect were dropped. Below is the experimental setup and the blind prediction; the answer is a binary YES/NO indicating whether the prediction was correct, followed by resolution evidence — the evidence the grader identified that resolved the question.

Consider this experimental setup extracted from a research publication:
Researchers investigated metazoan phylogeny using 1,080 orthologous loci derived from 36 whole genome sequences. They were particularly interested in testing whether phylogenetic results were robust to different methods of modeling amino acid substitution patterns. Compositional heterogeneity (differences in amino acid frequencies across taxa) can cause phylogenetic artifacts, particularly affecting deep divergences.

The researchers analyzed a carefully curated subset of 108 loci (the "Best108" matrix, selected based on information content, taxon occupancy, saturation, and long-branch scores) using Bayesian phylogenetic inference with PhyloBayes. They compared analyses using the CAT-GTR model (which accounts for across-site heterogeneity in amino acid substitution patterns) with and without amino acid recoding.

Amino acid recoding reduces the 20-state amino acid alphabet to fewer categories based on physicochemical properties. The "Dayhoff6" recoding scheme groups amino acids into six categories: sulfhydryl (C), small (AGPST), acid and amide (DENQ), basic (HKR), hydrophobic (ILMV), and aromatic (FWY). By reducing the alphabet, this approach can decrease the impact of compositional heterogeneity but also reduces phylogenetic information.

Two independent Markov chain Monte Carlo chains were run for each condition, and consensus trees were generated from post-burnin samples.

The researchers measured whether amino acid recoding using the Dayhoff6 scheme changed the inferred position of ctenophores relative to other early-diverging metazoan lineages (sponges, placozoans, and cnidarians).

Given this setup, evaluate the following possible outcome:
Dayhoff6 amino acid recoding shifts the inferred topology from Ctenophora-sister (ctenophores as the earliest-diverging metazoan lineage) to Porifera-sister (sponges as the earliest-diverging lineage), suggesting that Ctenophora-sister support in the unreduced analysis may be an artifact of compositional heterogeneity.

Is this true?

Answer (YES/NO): NO